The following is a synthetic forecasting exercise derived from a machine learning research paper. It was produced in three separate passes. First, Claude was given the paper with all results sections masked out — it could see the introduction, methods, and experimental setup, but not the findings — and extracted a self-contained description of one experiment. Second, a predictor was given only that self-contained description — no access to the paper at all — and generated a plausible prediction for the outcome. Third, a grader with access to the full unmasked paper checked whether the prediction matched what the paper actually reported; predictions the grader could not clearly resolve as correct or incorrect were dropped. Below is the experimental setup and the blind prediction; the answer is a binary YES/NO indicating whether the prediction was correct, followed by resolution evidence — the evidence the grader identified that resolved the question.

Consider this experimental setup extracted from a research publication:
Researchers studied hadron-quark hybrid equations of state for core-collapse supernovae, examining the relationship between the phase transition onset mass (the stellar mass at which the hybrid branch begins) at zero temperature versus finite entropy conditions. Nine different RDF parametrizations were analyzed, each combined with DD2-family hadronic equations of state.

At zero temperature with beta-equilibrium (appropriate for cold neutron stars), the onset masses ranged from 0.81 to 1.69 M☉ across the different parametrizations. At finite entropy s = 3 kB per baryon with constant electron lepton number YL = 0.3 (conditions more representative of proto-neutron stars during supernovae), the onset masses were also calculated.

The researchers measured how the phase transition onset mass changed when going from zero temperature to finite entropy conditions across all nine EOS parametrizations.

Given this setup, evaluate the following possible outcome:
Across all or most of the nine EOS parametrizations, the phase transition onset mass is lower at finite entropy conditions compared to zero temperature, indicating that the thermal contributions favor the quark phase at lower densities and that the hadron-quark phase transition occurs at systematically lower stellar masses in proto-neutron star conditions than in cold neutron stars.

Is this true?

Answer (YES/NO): NO